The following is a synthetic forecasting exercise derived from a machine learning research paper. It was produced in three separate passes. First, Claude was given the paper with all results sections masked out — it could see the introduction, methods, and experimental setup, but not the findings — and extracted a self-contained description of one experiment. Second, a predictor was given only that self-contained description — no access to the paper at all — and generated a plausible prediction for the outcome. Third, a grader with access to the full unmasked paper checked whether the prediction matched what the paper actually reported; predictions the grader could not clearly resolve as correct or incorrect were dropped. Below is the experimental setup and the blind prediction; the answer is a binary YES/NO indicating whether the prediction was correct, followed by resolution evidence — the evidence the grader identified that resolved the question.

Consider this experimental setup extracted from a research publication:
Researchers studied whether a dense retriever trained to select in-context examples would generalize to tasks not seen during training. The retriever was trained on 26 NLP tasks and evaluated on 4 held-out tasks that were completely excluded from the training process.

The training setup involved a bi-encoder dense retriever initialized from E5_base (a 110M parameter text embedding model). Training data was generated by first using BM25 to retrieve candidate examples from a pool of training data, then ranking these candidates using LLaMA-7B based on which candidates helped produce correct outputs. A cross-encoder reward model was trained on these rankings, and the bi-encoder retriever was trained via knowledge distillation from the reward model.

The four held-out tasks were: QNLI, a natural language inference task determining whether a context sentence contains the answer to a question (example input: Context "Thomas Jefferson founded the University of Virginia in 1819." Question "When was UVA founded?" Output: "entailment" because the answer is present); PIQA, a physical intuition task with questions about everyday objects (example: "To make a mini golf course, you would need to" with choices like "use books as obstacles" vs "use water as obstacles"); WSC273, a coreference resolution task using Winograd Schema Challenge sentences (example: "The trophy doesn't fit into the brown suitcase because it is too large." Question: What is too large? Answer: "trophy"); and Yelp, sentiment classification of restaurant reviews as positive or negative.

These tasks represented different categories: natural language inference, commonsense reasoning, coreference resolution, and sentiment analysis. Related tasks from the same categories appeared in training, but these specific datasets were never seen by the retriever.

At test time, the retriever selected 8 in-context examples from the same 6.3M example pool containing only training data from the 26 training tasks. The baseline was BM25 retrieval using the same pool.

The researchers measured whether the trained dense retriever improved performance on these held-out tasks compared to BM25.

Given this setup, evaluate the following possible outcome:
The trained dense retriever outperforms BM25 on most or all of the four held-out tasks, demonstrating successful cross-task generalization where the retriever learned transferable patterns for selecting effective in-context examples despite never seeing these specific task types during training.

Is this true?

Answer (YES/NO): YES